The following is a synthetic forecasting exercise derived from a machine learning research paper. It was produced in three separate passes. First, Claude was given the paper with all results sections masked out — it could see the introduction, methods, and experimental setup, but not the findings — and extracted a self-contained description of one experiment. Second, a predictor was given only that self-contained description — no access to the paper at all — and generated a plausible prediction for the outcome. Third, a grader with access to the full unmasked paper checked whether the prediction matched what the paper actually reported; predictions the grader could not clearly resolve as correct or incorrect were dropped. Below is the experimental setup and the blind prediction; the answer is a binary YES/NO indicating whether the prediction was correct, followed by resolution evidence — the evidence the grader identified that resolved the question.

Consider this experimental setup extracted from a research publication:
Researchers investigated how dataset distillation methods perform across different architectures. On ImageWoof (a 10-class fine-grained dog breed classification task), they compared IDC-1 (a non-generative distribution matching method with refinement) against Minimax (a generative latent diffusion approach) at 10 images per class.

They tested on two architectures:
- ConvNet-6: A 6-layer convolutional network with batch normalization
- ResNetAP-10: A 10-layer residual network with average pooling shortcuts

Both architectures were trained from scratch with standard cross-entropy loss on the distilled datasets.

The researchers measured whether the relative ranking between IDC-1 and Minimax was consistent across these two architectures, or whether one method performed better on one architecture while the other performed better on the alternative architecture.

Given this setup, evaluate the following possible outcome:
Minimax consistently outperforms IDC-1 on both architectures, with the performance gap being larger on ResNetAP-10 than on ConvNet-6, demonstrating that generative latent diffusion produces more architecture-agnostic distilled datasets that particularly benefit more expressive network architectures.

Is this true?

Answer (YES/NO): NO